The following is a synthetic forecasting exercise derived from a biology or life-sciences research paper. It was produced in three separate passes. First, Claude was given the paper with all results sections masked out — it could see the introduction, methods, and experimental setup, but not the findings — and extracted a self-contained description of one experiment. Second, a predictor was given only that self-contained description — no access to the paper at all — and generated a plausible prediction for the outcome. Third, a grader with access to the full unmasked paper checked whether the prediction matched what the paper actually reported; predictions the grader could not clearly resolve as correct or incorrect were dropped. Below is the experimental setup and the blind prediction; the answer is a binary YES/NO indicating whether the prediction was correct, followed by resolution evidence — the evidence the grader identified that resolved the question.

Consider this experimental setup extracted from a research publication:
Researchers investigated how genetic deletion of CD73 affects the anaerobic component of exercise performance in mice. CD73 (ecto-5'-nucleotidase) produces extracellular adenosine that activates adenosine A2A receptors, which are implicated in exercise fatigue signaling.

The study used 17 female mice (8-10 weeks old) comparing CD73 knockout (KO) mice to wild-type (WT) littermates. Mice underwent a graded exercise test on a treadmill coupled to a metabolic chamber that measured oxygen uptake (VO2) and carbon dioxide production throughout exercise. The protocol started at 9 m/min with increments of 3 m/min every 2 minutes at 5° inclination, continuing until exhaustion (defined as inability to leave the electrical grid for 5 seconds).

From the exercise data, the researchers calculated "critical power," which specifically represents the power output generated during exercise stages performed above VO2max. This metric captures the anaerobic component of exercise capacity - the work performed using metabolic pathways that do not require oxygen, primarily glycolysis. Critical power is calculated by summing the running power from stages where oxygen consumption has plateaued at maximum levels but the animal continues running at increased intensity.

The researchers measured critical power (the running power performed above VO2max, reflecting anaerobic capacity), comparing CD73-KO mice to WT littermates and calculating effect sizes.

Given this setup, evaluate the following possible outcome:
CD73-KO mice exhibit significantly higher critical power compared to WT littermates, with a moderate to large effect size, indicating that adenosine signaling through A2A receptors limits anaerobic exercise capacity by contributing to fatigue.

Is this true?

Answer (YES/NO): YES